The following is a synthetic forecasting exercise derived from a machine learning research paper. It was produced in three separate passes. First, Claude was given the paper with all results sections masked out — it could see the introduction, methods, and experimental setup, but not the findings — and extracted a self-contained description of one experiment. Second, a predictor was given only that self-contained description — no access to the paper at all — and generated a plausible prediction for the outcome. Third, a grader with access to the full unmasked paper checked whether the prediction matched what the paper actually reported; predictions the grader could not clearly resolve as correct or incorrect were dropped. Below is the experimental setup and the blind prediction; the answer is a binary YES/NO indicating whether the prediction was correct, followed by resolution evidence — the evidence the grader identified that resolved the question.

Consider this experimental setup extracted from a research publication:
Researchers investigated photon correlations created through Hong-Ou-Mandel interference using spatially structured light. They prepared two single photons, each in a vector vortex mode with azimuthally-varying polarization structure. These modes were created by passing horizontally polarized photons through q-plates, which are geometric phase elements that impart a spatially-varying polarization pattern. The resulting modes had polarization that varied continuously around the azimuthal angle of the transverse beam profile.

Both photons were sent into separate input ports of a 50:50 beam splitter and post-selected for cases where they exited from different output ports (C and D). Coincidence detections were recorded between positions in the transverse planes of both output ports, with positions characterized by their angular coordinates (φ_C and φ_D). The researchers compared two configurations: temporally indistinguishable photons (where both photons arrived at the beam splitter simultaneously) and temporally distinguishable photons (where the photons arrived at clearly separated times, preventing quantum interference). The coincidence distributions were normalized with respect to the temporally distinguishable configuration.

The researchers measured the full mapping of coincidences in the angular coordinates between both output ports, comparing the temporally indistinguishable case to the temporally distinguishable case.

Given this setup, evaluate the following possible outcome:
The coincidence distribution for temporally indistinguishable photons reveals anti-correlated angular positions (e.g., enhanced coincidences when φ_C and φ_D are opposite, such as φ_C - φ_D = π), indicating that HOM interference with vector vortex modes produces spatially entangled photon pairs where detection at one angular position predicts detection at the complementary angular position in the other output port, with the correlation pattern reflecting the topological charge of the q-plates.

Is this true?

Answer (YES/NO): NO